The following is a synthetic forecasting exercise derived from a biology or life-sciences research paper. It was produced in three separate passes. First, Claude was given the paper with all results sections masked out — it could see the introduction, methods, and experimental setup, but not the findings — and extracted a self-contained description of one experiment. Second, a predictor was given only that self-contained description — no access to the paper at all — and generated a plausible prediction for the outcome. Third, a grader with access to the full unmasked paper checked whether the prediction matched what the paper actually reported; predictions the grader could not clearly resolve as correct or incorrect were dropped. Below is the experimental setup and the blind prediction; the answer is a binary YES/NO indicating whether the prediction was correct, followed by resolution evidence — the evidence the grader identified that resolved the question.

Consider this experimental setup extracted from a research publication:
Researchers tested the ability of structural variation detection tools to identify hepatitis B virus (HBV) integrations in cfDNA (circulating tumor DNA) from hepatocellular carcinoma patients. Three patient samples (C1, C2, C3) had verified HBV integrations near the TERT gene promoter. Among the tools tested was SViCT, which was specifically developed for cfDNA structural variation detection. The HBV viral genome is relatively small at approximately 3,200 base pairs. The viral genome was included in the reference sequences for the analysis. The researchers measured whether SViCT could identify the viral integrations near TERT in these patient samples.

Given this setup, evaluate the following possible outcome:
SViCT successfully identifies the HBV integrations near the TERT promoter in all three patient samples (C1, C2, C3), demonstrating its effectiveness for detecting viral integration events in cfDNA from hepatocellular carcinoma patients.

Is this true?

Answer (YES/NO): NO